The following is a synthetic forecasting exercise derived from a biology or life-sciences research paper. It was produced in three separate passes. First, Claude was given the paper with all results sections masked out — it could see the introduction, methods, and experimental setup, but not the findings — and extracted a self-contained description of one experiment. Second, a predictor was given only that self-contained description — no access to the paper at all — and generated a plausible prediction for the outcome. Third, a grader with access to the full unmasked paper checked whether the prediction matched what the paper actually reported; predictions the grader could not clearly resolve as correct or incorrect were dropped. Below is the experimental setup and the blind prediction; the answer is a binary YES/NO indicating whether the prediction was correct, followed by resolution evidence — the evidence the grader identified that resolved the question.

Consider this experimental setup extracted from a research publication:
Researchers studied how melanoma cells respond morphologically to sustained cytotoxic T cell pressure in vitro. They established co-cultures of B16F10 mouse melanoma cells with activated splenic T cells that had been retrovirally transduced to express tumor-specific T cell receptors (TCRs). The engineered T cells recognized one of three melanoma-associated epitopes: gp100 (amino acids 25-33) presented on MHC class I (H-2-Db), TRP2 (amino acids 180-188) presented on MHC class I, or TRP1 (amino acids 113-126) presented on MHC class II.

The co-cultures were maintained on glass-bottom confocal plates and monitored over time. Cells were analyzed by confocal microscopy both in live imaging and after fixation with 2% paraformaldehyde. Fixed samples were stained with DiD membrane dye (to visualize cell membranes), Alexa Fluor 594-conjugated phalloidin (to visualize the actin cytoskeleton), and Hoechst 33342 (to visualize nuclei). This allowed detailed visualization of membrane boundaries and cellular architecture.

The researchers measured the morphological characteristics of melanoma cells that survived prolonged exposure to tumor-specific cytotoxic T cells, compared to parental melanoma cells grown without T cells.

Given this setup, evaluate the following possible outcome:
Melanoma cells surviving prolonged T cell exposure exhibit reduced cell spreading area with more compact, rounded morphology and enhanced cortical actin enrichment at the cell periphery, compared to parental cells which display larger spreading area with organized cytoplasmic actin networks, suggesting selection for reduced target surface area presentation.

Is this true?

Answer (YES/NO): NO